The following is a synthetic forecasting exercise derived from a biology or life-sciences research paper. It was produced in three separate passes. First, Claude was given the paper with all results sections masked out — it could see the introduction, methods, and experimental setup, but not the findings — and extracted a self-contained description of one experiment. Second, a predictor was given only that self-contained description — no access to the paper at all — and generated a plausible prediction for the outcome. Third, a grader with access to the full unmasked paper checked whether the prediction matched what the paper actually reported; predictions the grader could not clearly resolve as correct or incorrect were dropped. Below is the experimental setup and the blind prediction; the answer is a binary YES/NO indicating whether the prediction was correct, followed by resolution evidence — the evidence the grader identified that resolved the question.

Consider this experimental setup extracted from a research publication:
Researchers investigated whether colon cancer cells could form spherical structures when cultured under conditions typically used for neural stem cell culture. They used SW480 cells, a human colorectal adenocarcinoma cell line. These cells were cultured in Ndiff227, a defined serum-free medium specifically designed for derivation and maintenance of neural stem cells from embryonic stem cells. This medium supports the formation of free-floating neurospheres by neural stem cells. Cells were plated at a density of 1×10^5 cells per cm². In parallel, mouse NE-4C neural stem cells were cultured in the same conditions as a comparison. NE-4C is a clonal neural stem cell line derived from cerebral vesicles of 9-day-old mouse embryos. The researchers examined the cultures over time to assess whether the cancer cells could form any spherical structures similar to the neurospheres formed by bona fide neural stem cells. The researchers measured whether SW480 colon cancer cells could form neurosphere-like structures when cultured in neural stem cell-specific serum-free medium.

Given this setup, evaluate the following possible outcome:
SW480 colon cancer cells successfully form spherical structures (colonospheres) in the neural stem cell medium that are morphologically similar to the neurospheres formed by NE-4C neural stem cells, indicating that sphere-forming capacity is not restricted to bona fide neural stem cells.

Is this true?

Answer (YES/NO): NO